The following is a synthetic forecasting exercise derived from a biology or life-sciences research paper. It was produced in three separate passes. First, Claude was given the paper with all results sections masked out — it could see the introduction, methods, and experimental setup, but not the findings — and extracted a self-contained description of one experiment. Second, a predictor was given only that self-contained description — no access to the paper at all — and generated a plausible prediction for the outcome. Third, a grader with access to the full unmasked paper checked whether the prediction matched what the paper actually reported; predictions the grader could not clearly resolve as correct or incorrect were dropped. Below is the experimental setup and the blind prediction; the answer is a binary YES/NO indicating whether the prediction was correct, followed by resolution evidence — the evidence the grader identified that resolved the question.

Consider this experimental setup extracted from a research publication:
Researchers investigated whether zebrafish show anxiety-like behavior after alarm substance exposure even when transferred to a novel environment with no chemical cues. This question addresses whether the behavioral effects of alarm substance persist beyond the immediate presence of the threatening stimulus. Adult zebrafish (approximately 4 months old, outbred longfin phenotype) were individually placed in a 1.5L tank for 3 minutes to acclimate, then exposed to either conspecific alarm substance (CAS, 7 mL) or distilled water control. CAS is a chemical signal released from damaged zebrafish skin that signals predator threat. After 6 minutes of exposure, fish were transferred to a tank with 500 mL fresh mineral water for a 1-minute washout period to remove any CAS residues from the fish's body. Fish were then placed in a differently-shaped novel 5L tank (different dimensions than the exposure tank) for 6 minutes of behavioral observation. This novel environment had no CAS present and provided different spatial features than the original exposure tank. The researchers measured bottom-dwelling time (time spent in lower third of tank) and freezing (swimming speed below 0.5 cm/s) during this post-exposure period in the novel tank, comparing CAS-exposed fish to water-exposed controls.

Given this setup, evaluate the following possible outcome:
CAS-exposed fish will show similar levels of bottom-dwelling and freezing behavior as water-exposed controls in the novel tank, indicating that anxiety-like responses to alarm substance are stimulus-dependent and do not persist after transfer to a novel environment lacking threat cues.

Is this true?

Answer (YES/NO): NO